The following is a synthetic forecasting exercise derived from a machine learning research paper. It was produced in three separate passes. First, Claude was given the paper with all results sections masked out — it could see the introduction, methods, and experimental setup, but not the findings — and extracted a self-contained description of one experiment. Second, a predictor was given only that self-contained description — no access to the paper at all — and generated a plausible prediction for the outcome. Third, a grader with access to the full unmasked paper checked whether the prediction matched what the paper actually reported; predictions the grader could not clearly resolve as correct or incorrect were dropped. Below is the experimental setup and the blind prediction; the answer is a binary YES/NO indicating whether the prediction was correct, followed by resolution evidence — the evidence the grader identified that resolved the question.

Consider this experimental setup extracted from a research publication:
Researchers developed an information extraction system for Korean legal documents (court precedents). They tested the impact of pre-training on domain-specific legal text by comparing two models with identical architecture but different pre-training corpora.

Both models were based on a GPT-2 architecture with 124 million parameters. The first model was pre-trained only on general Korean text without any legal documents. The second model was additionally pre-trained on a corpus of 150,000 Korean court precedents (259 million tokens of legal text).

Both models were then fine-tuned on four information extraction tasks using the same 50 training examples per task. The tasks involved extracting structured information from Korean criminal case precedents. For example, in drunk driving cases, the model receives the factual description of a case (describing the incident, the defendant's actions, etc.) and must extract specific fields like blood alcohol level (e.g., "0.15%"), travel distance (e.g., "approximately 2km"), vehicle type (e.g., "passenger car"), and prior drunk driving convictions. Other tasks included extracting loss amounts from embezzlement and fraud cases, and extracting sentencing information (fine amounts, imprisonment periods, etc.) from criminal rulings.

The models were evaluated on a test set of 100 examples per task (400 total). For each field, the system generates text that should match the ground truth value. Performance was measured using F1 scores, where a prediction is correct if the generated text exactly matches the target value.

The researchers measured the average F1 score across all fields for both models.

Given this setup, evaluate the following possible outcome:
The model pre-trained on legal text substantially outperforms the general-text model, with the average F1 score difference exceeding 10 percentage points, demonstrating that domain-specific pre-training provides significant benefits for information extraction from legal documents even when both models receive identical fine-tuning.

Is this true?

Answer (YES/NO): NO